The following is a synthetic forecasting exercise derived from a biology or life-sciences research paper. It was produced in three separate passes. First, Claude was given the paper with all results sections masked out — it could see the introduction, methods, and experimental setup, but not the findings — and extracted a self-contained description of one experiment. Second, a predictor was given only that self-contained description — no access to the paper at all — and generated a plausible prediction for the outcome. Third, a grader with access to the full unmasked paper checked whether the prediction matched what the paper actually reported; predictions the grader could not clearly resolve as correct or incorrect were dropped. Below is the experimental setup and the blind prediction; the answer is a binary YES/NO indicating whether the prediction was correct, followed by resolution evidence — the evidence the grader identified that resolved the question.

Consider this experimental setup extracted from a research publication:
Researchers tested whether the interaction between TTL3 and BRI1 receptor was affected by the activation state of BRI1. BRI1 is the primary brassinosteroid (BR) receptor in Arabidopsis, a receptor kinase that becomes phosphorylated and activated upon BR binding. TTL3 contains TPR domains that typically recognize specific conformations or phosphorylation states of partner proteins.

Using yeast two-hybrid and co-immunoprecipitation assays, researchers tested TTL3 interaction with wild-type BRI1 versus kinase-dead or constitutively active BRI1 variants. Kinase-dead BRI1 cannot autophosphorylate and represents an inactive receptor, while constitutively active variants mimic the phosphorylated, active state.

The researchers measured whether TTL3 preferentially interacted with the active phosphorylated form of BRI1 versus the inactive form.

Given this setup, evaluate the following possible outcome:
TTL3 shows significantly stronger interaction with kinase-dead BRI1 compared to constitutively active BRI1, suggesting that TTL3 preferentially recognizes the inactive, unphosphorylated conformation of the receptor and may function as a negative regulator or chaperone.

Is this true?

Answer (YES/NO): NO